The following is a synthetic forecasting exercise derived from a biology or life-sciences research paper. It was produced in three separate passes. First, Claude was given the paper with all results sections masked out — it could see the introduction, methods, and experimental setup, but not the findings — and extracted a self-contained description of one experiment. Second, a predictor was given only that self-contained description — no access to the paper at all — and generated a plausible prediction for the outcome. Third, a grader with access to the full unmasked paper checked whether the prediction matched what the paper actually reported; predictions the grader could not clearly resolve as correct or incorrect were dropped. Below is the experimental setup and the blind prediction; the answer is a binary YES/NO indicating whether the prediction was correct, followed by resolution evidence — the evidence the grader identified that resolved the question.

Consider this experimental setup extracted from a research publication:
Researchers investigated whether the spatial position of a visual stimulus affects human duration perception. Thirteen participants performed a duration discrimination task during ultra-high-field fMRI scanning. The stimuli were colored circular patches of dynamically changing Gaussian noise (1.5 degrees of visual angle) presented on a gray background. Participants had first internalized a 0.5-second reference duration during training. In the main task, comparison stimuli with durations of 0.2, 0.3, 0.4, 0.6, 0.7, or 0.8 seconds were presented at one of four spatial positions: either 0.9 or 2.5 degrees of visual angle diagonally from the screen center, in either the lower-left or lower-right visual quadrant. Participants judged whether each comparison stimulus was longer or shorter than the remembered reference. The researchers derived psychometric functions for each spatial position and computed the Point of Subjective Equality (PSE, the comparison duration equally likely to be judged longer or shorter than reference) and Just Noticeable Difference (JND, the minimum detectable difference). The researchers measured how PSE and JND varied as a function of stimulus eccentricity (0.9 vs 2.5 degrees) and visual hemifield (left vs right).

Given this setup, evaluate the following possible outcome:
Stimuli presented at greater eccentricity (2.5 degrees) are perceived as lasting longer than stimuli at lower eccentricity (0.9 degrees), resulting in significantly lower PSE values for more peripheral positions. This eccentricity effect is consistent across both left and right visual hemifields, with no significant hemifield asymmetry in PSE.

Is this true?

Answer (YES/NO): NO